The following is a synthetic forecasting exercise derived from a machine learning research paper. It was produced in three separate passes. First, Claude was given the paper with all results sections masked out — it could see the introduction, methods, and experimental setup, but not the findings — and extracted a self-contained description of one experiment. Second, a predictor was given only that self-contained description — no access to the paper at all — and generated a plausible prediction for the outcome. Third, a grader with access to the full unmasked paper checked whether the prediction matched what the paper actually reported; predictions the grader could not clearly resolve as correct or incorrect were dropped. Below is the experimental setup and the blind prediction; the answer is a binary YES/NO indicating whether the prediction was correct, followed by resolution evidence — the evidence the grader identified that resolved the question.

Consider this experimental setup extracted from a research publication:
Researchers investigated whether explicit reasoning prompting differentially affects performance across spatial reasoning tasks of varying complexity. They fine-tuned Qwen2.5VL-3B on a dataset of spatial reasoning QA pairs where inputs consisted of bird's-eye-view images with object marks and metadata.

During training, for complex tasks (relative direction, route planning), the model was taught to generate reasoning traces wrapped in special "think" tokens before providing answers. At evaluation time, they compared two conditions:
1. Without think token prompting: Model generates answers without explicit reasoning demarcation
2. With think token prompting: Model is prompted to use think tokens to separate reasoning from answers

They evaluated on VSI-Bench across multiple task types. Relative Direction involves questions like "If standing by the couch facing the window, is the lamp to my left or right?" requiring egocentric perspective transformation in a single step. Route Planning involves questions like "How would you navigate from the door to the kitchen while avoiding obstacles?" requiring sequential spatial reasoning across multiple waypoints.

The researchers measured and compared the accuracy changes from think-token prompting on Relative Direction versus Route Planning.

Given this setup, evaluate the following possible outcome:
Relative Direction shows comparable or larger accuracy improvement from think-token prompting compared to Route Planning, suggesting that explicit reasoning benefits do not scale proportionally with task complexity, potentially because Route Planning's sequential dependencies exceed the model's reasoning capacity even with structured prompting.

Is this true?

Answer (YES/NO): NO